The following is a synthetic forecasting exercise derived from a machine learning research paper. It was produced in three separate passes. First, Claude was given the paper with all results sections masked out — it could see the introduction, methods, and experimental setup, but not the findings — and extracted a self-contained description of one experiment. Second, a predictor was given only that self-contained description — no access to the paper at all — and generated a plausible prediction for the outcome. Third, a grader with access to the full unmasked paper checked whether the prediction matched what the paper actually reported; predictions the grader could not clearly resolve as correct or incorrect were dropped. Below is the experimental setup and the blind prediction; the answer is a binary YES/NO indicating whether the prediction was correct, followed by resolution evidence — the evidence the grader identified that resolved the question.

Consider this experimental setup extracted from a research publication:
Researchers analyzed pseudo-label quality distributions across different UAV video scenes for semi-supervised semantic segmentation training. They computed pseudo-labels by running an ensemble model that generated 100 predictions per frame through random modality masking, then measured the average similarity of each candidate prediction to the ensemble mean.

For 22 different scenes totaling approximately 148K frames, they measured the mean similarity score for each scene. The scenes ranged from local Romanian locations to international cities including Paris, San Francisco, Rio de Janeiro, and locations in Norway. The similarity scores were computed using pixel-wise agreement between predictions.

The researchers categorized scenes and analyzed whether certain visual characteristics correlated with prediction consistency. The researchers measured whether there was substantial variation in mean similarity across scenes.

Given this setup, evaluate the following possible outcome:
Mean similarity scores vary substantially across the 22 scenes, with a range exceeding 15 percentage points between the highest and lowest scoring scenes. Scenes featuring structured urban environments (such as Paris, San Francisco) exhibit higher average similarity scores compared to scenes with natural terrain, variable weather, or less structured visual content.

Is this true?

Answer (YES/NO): NO